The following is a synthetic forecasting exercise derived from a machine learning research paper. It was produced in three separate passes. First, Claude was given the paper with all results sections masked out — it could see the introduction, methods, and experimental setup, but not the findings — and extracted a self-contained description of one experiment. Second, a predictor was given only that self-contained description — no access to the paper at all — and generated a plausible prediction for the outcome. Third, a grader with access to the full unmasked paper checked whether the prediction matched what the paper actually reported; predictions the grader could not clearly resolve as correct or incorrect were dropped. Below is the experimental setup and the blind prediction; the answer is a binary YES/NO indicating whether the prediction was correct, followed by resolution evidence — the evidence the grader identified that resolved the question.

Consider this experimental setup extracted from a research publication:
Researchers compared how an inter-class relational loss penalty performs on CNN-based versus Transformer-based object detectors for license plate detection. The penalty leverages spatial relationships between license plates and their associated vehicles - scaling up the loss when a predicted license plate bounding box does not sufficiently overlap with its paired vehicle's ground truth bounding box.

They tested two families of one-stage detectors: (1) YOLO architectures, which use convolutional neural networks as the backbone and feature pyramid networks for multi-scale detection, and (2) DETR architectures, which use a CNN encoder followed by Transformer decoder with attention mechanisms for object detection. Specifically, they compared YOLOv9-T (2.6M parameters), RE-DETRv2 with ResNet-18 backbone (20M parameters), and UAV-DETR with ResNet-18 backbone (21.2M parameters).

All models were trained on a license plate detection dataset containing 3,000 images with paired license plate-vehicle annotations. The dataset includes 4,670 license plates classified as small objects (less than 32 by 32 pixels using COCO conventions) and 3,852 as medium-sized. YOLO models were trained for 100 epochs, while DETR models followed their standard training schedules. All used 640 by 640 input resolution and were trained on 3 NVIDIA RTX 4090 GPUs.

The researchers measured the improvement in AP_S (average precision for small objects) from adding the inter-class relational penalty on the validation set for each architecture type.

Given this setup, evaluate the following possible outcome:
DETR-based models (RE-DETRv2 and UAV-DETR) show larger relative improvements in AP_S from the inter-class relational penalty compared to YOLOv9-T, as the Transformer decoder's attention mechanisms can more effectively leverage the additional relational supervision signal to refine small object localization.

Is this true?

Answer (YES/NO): NO